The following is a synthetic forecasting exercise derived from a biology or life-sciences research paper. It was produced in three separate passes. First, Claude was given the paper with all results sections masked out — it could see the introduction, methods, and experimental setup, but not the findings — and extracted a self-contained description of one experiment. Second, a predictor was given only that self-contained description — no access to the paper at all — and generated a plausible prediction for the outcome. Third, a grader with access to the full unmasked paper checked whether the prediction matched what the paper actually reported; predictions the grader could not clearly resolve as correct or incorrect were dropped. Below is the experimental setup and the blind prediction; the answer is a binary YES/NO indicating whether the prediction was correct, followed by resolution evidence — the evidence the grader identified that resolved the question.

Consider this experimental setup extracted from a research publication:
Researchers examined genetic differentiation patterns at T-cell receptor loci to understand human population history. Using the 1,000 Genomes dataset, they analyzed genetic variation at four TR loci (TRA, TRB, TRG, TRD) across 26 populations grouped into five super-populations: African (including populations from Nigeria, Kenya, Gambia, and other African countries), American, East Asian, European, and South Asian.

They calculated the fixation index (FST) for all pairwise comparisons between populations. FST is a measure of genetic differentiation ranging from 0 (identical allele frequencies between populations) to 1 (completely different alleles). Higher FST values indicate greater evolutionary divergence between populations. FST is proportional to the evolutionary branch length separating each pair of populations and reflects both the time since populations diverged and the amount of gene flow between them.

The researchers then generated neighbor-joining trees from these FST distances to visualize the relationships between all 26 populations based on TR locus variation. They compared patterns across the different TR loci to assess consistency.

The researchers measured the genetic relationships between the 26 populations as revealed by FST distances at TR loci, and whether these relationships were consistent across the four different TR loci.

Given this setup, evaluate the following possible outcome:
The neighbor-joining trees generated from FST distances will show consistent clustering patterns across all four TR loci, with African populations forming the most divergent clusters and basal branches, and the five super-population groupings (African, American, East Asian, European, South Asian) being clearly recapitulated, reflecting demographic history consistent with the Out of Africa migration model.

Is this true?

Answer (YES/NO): NO